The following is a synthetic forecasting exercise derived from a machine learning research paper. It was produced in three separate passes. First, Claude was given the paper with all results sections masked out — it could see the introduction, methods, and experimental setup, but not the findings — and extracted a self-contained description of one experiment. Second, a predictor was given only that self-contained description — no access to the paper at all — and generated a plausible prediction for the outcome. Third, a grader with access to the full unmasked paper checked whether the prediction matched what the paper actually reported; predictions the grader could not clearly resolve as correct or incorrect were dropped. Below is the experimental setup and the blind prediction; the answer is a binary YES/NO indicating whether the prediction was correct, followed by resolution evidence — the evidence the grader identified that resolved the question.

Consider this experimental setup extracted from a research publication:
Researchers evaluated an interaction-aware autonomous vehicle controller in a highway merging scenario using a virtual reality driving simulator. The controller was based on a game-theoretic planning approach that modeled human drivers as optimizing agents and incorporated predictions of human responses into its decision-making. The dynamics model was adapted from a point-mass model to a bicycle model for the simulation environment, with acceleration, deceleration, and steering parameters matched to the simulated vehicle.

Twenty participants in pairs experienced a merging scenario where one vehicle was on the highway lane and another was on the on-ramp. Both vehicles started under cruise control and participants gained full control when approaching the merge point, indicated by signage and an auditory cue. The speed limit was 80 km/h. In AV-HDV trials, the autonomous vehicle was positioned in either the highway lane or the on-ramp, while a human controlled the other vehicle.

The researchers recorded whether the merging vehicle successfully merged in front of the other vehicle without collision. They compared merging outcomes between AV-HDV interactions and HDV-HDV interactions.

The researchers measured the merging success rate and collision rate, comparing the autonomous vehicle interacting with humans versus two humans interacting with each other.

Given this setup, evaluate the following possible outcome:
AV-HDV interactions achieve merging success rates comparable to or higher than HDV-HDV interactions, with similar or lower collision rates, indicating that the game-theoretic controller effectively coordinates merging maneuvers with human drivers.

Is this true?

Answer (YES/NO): NO